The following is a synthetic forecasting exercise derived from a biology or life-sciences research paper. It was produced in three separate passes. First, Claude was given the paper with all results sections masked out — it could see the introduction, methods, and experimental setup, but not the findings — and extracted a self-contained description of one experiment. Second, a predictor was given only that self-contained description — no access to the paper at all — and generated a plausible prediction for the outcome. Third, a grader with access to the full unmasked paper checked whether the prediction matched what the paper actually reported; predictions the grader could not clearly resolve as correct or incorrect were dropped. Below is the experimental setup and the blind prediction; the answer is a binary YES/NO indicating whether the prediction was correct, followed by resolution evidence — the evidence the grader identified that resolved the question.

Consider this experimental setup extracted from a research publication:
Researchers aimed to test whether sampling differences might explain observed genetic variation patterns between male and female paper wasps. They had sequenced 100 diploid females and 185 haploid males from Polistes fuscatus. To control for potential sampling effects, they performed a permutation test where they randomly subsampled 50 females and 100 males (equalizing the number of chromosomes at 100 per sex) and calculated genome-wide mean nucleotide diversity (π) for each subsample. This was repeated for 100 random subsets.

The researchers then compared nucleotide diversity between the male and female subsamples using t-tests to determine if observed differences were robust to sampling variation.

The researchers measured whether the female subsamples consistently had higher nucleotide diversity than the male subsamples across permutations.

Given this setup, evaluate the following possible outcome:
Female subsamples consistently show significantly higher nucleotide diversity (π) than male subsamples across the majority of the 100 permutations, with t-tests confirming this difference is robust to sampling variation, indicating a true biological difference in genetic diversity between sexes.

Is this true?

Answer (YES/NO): YES